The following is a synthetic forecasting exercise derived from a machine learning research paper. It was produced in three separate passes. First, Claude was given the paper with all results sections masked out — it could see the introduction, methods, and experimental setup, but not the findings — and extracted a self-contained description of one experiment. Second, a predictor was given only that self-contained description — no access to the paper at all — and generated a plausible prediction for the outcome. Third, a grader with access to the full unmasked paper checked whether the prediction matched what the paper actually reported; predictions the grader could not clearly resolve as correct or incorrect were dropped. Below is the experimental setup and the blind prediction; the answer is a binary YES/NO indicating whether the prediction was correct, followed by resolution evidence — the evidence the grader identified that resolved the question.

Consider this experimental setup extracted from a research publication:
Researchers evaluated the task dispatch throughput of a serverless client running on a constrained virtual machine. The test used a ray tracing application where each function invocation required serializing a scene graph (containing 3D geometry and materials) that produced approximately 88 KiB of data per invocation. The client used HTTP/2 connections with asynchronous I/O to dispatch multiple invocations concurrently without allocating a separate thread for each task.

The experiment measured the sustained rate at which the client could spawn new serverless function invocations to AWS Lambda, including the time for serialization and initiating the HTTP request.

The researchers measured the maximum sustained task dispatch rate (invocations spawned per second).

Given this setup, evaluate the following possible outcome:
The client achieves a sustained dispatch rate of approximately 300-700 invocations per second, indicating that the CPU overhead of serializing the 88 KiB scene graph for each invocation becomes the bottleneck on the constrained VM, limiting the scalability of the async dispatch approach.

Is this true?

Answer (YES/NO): NO